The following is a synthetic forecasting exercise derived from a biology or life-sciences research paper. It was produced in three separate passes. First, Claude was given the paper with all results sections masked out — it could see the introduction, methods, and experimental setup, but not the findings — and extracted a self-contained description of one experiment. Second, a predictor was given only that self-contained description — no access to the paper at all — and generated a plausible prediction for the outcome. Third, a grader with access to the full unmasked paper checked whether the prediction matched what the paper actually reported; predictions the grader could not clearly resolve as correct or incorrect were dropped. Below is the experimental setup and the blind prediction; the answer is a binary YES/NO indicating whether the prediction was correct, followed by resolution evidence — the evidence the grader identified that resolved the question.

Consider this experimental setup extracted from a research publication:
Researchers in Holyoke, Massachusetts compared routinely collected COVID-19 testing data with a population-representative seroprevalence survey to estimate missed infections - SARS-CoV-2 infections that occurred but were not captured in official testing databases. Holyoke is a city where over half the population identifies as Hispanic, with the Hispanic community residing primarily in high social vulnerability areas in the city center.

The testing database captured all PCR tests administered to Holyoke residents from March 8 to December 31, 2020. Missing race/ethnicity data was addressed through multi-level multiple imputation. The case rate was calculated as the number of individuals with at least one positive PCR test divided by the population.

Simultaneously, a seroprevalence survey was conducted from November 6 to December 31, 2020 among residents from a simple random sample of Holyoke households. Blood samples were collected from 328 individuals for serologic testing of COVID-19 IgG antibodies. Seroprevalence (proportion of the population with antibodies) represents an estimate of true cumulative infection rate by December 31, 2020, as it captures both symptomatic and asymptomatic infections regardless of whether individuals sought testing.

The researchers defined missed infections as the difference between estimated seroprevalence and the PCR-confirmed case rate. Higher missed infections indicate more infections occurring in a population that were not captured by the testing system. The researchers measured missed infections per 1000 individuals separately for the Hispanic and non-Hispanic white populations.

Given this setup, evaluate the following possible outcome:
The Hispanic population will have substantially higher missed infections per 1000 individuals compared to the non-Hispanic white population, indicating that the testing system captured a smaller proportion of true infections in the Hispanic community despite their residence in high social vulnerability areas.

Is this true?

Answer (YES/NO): NO